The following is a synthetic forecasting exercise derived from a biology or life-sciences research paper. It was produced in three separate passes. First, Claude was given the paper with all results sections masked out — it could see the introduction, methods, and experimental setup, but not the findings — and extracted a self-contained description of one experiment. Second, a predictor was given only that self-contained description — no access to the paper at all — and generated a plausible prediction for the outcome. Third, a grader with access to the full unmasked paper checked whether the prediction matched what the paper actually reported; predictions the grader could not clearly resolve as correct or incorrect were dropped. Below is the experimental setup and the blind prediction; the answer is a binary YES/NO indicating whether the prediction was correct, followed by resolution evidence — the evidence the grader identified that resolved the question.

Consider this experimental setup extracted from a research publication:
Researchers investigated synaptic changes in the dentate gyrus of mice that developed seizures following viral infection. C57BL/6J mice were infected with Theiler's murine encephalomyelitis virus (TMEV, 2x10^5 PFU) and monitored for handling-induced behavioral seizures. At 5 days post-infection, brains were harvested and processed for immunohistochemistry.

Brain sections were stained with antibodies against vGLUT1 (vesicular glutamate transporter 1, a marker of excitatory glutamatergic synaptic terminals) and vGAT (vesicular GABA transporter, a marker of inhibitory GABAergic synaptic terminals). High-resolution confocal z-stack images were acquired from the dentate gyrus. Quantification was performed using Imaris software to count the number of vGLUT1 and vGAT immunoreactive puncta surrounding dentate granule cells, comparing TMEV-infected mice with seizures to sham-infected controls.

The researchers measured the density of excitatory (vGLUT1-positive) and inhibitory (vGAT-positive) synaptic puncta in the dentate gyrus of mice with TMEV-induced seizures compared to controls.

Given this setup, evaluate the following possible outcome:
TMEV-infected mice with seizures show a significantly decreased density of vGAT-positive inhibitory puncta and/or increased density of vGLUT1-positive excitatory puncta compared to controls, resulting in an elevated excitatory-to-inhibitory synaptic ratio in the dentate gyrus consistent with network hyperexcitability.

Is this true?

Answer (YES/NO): NO